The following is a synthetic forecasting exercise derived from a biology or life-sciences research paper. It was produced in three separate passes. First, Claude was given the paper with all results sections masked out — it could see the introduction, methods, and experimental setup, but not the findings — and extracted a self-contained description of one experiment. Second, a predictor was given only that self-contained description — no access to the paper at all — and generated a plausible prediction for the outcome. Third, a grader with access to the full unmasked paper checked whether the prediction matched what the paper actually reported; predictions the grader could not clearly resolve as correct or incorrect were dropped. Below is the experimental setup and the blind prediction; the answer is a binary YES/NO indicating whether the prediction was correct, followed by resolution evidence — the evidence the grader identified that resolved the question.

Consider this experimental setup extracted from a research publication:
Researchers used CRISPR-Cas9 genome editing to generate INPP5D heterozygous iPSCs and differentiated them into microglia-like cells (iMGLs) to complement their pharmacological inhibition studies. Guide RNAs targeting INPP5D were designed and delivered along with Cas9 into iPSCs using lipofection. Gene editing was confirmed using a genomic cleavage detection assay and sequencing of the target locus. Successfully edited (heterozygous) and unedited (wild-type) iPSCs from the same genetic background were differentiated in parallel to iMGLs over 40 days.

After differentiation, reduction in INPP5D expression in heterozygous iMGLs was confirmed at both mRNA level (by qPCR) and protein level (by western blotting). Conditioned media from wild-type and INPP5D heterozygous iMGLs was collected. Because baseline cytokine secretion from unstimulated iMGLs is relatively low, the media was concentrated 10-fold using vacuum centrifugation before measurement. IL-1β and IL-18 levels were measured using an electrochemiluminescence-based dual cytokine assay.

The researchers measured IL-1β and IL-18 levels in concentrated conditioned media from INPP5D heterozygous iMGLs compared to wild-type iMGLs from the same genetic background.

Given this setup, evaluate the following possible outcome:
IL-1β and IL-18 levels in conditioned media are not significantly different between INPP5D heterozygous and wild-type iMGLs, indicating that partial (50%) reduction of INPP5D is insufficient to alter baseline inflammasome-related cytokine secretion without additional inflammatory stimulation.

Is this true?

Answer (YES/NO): NO